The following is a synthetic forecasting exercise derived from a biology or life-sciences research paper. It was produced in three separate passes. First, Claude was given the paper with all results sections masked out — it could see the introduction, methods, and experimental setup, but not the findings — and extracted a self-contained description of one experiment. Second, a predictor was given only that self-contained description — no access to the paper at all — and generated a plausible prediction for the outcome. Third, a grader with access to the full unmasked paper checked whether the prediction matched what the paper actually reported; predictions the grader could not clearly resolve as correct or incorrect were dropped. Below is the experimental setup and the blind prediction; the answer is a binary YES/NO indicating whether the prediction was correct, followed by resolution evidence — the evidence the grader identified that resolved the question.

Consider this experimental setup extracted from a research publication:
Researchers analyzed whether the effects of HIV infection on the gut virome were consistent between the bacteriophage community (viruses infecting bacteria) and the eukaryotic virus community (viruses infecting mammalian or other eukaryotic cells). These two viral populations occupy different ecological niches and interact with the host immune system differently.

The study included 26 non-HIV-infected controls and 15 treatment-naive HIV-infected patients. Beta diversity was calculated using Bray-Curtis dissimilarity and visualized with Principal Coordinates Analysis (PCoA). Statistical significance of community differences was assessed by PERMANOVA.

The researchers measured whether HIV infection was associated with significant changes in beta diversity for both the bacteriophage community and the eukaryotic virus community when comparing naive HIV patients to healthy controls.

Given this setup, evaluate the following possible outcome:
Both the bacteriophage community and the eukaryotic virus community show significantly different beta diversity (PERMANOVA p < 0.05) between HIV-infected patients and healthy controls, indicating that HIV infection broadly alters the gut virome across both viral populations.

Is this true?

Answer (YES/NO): NO